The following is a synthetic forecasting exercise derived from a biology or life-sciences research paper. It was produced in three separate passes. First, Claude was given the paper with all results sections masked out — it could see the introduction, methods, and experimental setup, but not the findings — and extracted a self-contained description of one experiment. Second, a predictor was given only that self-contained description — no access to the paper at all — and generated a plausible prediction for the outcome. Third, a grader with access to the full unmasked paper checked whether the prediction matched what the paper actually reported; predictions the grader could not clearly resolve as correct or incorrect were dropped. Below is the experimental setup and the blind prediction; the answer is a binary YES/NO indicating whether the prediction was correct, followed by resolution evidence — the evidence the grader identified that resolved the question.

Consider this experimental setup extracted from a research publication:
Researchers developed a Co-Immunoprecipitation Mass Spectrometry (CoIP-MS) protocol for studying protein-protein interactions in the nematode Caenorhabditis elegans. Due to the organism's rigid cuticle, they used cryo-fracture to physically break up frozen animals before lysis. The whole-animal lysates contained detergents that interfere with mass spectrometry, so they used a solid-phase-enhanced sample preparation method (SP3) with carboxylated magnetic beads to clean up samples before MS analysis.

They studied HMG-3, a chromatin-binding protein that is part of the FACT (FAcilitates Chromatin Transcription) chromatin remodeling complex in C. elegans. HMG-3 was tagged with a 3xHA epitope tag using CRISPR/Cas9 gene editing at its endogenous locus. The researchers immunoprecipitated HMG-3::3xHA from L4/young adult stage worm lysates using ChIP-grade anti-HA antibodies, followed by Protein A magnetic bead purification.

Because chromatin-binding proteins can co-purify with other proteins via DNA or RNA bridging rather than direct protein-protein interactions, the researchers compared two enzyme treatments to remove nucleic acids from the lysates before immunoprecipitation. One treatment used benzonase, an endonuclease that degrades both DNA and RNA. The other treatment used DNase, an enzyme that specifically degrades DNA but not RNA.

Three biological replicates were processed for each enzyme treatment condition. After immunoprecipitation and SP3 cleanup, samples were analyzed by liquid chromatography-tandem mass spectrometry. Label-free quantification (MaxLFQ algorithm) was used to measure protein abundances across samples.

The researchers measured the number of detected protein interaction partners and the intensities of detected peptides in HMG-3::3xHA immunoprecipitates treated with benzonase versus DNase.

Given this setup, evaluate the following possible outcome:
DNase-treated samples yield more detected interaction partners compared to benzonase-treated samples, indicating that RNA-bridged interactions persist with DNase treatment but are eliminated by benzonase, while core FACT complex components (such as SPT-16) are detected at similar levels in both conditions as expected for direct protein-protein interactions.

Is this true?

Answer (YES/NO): NO